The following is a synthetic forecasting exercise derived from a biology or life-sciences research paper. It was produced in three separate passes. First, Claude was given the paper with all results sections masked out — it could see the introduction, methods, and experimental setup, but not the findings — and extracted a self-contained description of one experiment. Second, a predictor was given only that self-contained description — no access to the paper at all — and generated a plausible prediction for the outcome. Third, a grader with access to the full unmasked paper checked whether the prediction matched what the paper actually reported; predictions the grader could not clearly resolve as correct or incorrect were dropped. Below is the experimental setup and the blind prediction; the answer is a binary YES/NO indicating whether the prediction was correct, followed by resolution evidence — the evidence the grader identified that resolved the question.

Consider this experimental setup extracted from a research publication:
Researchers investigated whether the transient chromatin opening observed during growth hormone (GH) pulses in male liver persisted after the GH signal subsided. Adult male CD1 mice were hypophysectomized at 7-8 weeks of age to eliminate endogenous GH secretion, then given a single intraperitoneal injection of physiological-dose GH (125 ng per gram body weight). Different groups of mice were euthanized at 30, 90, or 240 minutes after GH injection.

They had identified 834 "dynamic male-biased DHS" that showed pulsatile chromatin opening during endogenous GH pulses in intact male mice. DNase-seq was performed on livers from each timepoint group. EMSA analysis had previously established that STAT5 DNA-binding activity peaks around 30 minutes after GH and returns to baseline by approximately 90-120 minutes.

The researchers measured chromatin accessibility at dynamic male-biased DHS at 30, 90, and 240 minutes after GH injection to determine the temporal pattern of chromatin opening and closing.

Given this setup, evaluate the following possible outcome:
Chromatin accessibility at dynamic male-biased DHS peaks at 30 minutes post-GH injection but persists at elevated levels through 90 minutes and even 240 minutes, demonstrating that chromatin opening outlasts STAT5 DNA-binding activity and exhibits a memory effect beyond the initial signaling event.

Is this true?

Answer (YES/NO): NO